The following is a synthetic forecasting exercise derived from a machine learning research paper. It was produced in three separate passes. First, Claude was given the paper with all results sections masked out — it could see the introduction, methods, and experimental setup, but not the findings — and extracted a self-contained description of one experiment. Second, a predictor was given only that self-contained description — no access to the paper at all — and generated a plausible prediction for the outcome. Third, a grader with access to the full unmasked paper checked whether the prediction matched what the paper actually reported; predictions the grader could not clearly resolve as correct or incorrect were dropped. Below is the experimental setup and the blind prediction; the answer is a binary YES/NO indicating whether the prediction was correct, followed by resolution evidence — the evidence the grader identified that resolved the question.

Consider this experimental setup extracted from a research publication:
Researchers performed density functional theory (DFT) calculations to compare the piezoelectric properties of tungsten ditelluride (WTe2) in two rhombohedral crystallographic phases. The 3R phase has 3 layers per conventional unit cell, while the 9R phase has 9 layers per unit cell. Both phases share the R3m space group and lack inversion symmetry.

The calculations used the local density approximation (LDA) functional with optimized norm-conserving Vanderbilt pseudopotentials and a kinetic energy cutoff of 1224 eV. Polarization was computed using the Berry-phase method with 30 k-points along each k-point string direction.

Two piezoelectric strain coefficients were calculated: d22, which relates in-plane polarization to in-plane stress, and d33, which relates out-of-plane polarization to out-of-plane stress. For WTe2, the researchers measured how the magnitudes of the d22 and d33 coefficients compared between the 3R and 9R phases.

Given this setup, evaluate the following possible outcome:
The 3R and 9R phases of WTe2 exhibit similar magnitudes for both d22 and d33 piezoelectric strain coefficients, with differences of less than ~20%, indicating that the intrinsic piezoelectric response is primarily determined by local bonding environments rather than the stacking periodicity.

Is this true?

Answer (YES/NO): NO